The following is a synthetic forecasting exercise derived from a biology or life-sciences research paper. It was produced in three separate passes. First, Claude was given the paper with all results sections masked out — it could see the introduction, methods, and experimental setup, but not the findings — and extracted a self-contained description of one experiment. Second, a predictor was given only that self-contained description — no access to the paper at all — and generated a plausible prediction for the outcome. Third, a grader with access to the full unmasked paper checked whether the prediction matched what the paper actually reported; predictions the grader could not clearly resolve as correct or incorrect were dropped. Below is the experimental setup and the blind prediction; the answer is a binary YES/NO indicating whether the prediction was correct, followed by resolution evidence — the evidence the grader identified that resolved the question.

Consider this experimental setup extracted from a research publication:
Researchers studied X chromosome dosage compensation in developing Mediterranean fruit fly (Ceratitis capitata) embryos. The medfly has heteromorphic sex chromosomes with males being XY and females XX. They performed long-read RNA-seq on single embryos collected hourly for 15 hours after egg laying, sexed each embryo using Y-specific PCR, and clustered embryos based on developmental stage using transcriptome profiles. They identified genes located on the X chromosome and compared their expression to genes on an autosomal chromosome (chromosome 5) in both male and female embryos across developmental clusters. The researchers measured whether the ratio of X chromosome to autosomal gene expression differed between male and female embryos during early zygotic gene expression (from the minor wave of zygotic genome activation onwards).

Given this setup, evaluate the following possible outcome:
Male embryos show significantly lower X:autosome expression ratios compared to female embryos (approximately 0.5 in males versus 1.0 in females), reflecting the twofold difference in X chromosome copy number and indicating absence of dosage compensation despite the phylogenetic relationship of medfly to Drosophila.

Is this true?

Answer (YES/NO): NO